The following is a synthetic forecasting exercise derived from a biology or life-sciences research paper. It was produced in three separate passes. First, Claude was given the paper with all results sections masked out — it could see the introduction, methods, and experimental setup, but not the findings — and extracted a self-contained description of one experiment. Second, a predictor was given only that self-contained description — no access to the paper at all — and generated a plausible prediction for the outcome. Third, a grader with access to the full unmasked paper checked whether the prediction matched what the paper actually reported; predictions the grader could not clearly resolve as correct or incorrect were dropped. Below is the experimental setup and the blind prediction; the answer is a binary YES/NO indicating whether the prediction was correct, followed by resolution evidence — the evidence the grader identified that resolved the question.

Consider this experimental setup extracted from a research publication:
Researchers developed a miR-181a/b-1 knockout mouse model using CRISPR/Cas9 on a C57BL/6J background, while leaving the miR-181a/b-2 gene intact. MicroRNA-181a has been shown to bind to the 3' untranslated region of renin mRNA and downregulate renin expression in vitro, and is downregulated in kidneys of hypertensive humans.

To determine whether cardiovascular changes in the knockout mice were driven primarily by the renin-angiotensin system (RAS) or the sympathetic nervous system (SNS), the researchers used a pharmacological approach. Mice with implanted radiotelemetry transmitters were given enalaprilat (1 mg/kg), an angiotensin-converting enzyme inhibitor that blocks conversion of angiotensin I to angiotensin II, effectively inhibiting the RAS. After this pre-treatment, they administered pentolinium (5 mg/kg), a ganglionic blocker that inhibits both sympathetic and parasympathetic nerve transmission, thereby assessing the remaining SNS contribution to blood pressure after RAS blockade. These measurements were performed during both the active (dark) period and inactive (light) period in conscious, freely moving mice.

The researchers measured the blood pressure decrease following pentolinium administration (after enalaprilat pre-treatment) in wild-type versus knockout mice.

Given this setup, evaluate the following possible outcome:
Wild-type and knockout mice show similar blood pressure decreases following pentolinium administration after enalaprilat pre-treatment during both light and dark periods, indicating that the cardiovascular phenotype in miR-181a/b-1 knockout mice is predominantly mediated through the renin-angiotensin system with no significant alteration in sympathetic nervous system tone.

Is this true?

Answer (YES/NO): YES